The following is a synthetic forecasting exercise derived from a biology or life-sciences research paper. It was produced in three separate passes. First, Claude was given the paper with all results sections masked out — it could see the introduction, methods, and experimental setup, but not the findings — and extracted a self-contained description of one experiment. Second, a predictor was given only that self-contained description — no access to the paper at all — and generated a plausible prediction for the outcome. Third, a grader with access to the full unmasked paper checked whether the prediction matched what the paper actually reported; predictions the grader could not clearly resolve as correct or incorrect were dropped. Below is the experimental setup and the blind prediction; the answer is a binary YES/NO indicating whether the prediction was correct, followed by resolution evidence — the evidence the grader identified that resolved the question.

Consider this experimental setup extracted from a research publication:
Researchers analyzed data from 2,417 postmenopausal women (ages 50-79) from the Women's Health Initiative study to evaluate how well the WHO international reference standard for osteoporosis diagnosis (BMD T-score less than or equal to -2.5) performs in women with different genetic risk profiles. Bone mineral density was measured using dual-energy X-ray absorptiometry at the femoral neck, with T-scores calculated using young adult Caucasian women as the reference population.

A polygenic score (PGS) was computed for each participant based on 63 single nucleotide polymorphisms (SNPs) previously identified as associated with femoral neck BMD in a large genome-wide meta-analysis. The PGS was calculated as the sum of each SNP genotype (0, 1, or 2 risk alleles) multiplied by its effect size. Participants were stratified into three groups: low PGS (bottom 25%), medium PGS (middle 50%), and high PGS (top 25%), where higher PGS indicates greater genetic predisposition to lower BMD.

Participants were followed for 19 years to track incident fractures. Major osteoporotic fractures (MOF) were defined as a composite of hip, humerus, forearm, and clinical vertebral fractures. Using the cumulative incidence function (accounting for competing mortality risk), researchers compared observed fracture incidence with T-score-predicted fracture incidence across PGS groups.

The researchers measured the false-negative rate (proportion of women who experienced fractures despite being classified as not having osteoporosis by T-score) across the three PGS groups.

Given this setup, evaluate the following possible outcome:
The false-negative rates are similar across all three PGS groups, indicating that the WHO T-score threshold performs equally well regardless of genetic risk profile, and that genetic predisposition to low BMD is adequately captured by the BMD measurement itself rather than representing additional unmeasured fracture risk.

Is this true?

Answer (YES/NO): NO